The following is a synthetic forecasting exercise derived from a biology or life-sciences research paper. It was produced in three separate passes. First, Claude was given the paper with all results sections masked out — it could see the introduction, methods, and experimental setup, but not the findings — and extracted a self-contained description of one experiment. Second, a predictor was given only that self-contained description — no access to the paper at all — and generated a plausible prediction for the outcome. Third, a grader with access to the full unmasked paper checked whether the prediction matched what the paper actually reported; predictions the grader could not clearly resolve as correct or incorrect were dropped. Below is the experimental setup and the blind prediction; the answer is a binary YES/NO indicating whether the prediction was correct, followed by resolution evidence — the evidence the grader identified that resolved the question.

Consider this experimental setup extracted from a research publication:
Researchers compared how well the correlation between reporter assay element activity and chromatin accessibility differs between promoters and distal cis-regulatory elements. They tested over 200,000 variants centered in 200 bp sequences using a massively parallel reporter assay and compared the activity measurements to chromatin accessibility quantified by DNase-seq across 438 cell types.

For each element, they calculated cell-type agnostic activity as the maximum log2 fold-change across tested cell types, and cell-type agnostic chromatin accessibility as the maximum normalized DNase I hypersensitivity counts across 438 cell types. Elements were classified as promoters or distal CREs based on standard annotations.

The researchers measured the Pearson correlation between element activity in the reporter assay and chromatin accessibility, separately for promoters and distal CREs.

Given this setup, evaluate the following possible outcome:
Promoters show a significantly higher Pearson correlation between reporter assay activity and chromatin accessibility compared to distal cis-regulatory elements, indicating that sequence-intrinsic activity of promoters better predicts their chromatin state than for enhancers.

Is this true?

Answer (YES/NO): YES